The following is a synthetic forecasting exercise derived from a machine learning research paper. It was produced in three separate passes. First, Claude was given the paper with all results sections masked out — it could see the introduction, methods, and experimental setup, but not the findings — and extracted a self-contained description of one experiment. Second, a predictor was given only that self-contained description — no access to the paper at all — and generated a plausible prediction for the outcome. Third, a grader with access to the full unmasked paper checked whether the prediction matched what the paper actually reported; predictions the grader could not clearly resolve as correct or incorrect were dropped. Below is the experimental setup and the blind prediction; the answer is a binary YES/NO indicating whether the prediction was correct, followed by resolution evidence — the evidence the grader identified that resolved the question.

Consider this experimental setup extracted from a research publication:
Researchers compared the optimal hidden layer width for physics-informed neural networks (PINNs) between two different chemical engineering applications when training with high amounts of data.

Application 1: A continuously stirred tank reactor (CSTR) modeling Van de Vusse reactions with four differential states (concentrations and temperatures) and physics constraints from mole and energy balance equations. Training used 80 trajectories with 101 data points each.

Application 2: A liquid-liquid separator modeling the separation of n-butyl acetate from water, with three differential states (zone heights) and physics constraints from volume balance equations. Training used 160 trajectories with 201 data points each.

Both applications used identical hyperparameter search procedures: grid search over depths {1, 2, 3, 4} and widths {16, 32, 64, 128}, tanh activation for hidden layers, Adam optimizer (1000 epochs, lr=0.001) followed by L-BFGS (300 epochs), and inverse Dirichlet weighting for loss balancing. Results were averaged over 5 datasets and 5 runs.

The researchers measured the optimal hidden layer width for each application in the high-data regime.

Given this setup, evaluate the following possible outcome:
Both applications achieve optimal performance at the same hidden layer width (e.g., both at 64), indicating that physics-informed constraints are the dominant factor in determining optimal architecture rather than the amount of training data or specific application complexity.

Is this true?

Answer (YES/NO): NO